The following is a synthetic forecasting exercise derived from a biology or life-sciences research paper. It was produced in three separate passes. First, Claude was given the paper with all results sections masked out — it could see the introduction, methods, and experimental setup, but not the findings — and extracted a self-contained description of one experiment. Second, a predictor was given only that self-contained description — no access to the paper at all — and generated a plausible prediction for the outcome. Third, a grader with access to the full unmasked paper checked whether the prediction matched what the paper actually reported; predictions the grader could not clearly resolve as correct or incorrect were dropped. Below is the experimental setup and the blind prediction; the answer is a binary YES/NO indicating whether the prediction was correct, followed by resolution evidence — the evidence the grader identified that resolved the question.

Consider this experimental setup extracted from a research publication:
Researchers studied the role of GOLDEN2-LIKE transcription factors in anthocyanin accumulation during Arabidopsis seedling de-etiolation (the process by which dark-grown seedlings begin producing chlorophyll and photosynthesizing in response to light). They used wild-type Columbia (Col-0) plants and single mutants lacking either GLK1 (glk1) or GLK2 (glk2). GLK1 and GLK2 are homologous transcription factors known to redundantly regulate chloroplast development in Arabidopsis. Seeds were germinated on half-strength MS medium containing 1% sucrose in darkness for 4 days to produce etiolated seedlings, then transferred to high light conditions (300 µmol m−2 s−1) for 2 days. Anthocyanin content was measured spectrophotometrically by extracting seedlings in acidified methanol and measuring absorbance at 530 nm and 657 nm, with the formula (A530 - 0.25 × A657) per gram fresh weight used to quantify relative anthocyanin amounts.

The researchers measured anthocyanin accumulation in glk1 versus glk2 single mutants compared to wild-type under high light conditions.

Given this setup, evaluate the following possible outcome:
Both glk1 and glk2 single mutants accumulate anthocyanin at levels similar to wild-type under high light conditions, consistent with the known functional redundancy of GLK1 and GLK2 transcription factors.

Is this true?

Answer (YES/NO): NO